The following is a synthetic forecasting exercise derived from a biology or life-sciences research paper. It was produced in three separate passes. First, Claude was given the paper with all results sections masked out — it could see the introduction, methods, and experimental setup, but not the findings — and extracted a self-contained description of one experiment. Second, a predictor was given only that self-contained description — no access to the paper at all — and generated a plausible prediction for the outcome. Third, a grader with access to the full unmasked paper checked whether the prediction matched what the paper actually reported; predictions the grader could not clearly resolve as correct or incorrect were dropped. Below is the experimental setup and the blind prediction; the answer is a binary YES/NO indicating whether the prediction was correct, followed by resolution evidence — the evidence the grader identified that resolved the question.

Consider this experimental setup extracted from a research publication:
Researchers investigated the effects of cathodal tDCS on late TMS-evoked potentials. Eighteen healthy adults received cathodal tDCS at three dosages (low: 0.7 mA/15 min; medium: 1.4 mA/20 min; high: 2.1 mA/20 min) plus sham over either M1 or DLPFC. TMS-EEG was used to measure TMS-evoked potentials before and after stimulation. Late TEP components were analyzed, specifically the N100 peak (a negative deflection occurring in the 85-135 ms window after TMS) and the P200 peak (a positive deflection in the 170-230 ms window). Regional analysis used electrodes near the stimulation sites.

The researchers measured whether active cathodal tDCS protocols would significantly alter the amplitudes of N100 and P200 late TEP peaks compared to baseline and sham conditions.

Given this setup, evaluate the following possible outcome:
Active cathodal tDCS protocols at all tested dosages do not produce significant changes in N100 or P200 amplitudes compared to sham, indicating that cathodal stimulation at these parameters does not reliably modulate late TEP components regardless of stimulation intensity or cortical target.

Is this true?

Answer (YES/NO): YES